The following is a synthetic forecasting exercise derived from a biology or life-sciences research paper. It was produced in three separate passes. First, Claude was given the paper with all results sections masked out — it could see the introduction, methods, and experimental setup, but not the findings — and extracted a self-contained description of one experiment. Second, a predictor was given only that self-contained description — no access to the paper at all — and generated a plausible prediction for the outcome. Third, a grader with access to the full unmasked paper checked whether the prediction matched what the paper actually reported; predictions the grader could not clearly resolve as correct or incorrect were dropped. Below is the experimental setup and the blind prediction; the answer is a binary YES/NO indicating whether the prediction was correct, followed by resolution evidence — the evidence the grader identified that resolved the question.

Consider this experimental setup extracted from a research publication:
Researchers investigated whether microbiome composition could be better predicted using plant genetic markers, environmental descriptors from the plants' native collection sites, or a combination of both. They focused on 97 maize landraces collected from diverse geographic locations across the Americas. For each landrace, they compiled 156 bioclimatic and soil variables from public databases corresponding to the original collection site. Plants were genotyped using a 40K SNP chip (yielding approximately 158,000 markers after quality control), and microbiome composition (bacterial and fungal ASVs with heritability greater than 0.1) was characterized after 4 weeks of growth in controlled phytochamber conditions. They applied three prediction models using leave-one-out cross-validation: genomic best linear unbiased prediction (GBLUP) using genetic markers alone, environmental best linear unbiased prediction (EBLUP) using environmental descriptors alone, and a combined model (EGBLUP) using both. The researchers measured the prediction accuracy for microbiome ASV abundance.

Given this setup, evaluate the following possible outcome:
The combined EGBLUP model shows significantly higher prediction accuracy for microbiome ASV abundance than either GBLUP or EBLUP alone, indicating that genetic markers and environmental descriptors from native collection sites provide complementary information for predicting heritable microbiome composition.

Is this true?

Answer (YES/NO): NO